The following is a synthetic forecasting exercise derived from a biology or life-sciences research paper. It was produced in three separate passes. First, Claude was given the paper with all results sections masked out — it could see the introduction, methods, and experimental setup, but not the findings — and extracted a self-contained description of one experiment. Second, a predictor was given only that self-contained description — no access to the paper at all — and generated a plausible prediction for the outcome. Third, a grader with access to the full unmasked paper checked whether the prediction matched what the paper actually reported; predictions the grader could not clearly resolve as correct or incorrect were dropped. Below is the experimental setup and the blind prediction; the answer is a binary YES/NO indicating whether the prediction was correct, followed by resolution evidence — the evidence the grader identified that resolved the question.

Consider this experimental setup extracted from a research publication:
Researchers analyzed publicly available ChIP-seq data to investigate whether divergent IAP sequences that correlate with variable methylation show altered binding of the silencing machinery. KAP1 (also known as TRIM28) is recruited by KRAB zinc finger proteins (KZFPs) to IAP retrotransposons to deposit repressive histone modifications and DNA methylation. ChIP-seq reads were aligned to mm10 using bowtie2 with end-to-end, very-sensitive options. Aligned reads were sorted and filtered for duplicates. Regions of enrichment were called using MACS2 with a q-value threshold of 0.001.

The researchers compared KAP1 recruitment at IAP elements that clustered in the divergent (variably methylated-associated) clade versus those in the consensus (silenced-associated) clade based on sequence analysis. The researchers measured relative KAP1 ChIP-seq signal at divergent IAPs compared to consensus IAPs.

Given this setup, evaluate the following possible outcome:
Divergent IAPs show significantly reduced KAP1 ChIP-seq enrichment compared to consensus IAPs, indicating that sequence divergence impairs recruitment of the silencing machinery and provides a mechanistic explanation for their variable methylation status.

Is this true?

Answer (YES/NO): YES